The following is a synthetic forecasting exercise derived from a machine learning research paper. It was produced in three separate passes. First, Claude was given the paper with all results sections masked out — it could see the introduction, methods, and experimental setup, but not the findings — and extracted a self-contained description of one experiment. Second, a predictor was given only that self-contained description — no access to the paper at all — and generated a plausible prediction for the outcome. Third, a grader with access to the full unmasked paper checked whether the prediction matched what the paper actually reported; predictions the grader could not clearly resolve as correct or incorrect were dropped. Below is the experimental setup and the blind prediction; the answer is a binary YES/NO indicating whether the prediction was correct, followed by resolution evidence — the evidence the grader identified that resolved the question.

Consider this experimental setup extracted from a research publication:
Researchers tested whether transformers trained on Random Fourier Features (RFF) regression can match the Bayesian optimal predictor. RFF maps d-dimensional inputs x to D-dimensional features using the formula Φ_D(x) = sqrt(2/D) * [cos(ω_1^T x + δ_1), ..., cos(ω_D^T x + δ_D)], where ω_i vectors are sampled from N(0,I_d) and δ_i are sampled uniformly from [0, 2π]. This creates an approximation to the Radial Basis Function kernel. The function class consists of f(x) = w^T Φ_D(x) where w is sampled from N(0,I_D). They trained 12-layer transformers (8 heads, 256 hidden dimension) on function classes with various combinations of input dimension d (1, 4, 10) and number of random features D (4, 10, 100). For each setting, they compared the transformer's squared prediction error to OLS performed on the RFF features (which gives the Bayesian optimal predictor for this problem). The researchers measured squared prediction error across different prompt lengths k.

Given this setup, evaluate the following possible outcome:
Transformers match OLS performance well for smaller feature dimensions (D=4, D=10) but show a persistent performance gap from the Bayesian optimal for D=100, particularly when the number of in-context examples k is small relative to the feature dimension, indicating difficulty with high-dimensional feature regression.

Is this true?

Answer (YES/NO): NO